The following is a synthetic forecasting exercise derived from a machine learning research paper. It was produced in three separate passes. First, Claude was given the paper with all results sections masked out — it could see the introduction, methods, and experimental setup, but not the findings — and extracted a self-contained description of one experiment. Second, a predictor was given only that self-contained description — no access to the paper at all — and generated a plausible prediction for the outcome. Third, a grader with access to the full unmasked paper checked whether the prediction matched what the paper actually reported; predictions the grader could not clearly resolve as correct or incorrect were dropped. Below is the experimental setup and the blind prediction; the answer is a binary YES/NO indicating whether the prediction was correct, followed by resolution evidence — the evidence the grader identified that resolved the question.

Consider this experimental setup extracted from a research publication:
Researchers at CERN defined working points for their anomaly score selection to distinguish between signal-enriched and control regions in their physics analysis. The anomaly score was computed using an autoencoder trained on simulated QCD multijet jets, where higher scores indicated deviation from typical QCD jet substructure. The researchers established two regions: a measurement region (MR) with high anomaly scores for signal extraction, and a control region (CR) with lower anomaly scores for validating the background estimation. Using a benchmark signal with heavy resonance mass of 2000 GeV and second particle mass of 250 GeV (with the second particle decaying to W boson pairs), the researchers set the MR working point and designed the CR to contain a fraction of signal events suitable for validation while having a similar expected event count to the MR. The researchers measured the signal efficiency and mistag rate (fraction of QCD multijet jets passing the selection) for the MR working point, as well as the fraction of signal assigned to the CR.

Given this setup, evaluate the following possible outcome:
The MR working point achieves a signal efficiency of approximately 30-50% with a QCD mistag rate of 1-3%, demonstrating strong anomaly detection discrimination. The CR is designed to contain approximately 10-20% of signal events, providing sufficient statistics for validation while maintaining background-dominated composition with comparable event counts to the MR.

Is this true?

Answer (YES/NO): NO